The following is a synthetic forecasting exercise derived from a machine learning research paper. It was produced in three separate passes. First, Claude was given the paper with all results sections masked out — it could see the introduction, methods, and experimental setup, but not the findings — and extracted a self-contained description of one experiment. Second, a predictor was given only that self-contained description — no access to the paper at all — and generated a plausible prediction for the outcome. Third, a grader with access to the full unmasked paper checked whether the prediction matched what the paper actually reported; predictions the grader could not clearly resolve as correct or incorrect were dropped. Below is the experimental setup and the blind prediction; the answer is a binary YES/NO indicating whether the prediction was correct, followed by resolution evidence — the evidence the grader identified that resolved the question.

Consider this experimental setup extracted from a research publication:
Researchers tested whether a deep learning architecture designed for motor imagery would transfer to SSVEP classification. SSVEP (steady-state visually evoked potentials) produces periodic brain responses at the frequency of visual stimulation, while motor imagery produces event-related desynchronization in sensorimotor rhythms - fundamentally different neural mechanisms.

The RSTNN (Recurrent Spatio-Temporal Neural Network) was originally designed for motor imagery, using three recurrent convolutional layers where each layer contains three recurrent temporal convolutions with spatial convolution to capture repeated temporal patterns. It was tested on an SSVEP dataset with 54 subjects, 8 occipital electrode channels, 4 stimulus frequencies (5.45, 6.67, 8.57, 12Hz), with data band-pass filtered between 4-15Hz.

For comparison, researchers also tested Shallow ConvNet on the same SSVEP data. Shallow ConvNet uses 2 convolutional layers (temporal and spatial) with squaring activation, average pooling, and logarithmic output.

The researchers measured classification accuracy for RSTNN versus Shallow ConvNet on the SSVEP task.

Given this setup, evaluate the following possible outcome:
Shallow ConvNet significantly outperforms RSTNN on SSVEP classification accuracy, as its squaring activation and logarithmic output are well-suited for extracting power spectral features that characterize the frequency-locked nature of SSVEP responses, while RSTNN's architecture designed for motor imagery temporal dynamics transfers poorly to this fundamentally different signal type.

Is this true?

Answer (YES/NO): NO